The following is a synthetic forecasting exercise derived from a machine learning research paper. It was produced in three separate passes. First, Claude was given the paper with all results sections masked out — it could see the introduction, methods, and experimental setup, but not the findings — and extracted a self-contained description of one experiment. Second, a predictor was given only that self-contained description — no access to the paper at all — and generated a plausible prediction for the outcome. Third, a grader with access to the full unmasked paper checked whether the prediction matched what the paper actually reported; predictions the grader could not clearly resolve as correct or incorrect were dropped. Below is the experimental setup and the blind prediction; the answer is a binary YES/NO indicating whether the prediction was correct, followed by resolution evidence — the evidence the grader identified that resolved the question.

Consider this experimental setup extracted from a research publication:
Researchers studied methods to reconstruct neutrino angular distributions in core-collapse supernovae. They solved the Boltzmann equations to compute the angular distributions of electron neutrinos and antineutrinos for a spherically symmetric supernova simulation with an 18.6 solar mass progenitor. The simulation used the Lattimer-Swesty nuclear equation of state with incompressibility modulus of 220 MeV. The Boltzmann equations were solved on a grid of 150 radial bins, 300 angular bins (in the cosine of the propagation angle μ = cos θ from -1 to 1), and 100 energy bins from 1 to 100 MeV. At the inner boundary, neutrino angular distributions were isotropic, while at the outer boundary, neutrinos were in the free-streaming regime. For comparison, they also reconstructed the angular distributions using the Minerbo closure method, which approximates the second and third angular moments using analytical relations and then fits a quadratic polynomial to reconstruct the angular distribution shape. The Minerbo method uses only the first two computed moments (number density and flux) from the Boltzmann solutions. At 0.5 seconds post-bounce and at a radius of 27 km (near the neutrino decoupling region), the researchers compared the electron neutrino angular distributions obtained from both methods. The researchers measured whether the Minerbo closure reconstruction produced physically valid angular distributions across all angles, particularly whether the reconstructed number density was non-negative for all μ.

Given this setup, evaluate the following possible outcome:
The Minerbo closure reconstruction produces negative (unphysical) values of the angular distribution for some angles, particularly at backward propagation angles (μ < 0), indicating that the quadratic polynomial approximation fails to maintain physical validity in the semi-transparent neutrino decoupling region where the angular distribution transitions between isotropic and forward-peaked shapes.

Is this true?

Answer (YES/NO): YES